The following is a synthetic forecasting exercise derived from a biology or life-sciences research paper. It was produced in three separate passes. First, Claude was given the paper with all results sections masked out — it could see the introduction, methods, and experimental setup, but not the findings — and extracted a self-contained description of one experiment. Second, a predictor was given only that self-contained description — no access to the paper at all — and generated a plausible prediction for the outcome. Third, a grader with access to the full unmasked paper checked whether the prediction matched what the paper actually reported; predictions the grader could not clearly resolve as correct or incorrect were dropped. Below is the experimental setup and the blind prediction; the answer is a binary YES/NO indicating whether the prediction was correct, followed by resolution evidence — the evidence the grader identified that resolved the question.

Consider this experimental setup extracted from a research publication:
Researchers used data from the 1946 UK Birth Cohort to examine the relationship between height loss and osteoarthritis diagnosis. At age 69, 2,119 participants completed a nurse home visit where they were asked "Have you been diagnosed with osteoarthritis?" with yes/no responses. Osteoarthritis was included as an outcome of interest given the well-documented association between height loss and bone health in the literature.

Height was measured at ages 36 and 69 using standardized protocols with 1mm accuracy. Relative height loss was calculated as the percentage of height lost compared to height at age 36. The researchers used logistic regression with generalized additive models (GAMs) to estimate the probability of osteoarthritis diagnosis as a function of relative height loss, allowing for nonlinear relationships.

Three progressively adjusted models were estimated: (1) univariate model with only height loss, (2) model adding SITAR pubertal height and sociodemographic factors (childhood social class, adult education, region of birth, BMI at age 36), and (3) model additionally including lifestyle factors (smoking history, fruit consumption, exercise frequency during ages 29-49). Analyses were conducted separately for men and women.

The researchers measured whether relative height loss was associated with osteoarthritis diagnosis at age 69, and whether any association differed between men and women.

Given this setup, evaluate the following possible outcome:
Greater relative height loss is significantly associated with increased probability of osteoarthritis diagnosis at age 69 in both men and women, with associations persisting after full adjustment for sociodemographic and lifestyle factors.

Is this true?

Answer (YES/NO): NO